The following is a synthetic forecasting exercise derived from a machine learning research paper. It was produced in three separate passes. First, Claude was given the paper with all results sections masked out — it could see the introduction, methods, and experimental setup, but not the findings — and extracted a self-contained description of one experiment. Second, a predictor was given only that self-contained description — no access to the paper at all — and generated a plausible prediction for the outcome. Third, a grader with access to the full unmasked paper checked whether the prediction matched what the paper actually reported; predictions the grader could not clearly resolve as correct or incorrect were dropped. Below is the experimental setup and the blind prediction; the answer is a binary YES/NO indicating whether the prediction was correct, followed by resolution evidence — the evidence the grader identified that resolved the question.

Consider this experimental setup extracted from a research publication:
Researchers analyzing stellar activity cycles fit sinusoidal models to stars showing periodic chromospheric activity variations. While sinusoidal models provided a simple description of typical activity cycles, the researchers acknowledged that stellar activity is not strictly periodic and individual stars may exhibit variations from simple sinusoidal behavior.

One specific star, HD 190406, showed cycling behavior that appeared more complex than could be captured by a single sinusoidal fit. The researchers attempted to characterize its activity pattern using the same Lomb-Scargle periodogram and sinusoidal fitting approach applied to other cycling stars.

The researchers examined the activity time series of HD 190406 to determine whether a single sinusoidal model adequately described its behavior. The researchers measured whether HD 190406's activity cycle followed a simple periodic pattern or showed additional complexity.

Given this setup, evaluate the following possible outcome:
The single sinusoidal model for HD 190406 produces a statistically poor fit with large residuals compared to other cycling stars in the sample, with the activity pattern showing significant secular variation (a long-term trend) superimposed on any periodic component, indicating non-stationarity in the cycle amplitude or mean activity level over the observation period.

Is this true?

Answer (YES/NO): NO